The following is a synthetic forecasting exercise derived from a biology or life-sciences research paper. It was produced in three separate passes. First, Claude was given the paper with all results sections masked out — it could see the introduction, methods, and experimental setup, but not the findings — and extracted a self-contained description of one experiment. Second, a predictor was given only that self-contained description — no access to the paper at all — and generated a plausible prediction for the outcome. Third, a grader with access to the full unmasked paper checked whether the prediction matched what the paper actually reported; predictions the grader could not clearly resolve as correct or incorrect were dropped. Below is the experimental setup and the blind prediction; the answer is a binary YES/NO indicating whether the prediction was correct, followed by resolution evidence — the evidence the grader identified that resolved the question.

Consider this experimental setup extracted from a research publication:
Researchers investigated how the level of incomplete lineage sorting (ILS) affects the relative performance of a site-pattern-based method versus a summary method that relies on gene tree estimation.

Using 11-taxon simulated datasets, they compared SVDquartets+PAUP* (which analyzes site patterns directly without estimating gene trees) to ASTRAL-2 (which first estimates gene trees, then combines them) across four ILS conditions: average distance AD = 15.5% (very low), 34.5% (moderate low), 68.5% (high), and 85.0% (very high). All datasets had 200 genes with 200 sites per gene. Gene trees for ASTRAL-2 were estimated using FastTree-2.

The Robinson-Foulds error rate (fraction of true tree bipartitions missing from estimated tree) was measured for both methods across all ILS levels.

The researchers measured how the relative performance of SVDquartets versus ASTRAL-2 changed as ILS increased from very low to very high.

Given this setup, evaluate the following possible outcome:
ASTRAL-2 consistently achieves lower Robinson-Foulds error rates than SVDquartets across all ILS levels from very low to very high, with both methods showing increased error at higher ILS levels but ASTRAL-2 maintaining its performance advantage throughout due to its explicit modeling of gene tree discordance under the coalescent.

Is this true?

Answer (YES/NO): NO